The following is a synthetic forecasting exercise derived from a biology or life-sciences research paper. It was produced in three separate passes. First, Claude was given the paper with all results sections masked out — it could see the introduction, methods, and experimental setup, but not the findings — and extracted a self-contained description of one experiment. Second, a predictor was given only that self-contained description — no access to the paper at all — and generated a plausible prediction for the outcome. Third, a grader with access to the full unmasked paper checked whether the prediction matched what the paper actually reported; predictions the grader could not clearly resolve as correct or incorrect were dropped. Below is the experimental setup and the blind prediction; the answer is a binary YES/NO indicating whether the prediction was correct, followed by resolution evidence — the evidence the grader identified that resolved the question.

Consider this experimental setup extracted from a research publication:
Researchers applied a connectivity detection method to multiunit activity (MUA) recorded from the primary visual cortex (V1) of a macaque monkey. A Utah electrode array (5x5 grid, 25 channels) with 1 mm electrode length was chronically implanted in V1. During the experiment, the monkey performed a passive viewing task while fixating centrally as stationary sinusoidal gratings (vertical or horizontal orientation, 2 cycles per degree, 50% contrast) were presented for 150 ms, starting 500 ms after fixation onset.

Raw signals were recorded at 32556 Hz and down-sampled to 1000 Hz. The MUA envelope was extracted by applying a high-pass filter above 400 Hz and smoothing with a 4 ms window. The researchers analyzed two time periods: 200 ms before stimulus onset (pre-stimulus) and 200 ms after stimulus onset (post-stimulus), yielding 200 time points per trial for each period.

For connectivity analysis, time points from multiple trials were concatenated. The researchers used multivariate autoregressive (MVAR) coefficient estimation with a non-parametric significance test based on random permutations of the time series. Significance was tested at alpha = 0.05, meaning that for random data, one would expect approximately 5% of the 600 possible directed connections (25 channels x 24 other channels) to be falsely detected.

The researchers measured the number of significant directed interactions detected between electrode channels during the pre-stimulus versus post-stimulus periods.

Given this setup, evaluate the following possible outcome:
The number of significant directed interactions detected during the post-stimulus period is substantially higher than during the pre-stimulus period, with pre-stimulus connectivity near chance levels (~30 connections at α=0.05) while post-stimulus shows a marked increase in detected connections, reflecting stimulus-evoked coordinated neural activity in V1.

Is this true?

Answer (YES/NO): NO